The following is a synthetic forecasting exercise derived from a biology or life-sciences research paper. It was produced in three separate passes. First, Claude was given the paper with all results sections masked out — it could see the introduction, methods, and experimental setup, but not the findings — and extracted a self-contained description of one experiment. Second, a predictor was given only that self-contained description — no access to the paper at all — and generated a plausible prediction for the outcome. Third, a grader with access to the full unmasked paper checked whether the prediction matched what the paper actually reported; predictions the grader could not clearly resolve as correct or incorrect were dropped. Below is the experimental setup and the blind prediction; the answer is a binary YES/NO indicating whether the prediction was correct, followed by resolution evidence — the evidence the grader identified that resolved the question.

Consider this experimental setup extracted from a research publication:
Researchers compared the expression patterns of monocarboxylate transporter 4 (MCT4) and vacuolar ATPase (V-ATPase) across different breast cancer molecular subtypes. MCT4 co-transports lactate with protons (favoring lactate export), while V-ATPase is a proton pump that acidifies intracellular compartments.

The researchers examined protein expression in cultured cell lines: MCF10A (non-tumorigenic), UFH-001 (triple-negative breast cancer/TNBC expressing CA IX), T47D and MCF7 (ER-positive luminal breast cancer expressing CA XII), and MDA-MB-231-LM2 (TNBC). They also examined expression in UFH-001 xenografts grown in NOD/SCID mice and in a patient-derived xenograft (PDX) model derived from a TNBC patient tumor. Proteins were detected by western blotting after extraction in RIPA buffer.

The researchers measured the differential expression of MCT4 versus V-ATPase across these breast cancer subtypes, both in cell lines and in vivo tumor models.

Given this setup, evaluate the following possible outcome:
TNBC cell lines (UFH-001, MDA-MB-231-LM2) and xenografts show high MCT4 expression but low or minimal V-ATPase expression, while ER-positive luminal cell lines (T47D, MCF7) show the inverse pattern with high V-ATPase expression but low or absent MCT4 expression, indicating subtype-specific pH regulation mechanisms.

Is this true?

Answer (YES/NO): NO